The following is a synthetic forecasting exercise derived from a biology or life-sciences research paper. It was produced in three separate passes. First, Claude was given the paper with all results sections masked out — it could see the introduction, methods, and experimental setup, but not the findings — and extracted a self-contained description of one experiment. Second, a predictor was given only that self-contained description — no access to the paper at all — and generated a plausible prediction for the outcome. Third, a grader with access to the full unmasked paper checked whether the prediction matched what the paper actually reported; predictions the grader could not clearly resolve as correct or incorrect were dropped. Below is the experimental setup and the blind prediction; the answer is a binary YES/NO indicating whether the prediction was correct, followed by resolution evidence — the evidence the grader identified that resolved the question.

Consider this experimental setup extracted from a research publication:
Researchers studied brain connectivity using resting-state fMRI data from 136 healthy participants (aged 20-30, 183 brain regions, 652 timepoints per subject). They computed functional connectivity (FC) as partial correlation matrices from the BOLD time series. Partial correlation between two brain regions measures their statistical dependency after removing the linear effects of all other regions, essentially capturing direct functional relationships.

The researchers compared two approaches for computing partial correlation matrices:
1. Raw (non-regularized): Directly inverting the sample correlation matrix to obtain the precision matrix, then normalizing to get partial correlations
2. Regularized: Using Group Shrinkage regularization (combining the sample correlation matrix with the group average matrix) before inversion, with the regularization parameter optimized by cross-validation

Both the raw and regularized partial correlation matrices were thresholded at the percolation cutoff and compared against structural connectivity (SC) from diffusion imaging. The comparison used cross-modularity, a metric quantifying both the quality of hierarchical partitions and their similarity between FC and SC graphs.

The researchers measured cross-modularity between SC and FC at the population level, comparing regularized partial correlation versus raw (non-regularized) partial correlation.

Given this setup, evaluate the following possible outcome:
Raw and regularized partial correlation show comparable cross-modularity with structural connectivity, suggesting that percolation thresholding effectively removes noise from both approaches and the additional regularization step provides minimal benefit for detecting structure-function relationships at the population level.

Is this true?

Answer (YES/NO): NO